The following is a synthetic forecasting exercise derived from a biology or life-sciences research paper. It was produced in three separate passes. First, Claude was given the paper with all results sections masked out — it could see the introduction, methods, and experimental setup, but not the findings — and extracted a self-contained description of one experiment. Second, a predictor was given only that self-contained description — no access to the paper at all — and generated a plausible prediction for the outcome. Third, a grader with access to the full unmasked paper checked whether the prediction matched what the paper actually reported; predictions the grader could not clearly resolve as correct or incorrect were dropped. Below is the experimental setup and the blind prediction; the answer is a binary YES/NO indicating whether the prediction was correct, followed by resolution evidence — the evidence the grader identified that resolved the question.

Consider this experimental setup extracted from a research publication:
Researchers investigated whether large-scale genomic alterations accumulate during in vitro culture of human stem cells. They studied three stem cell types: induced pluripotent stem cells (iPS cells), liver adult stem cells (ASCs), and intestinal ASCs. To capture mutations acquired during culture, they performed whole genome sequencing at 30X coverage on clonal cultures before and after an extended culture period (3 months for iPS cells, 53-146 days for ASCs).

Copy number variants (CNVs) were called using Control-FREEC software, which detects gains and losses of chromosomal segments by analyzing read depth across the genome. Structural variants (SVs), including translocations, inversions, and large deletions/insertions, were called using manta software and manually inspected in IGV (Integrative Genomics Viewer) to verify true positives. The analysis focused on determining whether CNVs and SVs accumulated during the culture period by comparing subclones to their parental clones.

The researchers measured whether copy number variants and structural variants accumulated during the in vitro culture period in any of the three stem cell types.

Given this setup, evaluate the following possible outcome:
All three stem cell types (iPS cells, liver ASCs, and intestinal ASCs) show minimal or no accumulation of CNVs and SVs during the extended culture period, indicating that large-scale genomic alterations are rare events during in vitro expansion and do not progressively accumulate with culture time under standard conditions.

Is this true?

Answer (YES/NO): NO